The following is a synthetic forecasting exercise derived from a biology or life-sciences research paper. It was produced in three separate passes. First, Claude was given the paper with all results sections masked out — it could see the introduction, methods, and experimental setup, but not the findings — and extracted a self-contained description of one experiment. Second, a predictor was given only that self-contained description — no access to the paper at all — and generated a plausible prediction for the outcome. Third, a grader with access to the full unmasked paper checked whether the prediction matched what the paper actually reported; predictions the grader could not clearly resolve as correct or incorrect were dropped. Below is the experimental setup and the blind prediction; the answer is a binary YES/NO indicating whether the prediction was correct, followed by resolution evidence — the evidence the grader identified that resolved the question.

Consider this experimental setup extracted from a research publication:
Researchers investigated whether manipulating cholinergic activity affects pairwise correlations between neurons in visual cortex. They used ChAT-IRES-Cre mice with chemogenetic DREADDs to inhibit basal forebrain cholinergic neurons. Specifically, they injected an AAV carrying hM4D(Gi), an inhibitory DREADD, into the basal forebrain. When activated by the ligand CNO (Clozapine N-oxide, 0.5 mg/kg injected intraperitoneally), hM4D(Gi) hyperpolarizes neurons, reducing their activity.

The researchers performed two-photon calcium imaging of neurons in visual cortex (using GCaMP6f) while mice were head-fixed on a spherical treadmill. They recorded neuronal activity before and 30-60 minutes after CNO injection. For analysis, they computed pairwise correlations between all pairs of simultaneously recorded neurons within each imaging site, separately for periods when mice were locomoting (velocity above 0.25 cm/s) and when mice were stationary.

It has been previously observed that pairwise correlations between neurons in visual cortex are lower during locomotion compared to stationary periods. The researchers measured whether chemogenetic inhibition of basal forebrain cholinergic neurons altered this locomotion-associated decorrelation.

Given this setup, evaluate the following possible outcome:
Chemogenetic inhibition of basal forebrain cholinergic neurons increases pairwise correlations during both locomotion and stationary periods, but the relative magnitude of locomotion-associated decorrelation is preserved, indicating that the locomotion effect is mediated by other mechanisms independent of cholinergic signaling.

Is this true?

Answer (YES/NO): NO